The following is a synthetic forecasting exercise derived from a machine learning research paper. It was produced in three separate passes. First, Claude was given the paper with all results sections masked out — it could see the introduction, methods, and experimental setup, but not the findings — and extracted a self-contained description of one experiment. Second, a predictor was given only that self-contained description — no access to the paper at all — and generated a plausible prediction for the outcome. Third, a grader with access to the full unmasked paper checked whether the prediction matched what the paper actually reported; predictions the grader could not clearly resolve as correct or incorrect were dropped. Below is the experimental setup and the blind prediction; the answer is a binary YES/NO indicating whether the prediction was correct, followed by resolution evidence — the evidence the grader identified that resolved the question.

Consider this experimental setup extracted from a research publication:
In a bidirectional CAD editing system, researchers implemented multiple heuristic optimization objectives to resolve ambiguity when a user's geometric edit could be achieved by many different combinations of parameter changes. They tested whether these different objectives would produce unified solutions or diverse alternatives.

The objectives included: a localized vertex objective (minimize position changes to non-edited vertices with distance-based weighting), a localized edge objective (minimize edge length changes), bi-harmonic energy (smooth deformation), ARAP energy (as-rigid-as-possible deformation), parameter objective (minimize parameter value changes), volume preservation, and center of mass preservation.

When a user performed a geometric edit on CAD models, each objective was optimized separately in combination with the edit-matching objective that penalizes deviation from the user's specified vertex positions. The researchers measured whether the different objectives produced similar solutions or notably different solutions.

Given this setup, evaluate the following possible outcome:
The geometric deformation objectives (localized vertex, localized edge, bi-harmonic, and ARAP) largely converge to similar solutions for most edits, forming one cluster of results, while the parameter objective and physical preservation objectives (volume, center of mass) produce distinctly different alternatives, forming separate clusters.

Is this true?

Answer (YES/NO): NO